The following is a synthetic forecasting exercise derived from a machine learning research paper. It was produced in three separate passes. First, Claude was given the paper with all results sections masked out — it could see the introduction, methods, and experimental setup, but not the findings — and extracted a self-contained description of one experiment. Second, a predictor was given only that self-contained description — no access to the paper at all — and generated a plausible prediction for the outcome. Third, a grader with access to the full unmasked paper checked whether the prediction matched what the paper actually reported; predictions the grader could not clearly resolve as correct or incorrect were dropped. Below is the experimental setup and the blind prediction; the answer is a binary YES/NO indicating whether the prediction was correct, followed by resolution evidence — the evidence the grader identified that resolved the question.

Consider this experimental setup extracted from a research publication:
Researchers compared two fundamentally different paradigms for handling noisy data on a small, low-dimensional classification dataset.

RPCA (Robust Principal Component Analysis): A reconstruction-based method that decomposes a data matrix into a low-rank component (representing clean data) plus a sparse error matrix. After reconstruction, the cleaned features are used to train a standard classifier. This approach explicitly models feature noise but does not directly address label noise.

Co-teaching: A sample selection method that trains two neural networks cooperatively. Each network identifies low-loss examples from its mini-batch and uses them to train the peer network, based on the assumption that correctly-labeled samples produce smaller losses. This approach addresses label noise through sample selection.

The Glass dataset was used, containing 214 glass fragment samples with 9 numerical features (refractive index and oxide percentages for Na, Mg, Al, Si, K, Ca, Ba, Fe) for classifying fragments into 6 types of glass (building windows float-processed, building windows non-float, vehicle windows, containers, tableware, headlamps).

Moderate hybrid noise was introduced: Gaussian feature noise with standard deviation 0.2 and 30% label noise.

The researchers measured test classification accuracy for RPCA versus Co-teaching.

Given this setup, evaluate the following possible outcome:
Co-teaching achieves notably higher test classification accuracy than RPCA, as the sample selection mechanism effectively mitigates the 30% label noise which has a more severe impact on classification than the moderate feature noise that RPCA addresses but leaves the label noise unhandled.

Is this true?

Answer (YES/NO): YES